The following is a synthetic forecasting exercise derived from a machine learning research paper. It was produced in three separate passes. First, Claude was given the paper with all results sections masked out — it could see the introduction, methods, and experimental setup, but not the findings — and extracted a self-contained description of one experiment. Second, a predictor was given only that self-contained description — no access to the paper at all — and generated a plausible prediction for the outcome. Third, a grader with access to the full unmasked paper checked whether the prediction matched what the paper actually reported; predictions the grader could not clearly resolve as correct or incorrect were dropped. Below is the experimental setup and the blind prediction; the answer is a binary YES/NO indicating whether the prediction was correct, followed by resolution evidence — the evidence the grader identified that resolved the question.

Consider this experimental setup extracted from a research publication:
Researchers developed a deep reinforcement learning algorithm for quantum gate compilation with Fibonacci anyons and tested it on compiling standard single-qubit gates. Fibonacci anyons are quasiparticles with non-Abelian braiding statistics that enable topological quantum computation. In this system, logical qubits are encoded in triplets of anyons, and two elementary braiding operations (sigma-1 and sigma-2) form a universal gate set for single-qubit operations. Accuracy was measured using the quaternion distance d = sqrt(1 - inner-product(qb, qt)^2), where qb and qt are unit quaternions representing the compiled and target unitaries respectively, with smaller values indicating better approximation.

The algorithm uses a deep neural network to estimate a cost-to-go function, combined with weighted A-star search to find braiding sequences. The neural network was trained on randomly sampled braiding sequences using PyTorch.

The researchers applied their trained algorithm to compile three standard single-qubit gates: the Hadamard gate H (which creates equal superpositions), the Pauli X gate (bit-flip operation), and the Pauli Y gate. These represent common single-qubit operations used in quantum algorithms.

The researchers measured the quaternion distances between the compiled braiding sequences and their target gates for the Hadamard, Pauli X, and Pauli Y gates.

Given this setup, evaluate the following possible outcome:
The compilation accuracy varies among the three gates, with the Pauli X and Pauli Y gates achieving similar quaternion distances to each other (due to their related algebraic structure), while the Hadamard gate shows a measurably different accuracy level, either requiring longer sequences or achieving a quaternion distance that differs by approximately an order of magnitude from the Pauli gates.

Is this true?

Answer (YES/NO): NO